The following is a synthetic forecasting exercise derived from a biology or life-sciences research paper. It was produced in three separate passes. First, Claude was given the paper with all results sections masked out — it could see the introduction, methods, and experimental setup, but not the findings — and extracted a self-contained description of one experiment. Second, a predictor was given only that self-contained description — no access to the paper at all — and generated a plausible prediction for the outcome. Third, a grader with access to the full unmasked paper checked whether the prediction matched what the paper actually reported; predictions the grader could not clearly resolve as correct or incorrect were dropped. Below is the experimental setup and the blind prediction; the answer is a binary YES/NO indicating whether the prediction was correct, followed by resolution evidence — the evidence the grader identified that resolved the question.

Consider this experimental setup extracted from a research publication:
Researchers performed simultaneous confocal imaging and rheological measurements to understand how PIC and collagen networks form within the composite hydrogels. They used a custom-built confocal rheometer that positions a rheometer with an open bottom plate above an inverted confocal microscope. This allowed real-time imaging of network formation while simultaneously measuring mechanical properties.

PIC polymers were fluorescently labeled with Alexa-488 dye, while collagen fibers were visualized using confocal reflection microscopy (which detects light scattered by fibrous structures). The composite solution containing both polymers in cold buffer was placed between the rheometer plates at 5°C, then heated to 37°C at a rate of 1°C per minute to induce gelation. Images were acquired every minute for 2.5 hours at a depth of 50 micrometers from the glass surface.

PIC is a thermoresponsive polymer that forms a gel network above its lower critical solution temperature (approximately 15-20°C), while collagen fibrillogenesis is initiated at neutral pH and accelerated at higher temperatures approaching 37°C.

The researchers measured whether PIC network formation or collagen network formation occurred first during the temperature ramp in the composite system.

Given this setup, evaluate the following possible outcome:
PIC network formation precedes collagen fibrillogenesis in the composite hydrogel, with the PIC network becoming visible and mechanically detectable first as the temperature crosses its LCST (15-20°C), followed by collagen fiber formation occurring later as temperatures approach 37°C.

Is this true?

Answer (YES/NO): NO